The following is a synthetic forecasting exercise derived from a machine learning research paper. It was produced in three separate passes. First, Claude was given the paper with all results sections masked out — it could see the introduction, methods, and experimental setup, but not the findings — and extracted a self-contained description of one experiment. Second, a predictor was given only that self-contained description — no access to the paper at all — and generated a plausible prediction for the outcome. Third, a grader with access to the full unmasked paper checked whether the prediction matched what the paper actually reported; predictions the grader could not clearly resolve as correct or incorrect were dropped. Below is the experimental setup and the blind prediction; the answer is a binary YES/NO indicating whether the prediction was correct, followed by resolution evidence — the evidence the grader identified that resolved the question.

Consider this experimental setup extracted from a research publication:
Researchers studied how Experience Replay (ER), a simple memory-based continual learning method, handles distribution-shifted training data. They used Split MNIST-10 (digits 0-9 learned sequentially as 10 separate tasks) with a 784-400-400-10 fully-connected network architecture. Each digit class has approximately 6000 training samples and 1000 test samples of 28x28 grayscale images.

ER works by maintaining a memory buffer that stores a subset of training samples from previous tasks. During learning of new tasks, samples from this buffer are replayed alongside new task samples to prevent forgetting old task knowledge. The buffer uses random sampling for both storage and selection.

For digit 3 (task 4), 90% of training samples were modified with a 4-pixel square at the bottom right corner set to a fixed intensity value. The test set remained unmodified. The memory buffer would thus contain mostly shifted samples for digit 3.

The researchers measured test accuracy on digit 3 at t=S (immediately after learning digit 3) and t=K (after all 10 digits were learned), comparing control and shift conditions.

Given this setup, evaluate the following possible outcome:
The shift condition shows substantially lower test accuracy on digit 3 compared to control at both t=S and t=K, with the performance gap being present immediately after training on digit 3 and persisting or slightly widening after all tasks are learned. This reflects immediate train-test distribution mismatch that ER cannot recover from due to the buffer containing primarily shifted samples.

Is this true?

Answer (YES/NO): NO